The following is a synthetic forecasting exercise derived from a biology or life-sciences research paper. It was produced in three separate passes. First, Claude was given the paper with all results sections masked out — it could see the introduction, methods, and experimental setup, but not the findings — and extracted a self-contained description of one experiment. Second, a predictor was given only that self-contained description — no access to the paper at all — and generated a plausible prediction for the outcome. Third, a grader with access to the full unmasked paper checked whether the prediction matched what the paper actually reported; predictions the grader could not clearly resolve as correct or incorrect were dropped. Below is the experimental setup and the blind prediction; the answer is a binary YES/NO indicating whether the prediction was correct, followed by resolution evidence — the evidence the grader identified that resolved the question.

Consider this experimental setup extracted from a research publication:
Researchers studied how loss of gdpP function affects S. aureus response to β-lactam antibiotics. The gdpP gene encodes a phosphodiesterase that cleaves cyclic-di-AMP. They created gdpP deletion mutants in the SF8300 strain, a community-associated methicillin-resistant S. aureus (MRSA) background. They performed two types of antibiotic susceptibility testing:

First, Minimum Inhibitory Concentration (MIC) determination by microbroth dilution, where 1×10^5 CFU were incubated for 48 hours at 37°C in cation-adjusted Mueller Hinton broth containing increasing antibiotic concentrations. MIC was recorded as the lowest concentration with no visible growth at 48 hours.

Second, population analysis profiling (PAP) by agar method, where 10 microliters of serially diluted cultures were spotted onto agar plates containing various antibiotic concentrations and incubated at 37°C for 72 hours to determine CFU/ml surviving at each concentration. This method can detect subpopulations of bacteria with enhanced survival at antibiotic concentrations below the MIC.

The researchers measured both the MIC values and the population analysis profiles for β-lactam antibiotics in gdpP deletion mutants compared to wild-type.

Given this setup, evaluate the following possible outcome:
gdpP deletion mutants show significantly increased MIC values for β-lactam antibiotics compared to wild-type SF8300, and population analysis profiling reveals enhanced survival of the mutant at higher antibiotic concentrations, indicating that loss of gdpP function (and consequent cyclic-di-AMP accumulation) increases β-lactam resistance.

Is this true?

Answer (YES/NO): NO